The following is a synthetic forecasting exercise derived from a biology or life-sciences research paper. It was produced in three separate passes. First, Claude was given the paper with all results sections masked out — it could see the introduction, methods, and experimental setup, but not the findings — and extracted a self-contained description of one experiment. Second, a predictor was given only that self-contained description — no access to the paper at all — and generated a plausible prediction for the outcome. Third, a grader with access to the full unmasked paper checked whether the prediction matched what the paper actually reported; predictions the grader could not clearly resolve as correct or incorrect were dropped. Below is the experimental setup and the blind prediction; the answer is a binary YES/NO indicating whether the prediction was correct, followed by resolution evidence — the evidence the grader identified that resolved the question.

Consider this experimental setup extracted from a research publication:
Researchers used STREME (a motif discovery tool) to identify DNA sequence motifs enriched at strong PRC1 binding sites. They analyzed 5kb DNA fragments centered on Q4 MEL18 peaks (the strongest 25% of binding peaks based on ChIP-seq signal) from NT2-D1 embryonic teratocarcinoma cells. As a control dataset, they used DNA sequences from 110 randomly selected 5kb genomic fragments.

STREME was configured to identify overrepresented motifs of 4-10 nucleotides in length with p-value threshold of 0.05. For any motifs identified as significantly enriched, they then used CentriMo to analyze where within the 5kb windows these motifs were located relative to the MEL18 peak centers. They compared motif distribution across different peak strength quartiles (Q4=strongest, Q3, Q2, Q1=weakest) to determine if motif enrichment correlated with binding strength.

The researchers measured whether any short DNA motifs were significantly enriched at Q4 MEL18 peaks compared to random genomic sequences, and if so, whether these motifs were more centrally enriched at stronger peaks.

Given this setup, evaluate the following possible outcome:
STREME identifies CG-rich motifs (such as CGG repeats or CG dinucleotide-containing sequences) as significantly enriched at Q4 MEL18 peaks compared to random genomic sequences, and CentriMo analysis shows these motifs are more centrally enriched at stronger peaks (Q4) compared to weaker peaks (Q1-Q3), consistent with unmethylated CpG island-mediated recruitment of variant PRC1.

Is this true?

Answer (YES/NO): NO